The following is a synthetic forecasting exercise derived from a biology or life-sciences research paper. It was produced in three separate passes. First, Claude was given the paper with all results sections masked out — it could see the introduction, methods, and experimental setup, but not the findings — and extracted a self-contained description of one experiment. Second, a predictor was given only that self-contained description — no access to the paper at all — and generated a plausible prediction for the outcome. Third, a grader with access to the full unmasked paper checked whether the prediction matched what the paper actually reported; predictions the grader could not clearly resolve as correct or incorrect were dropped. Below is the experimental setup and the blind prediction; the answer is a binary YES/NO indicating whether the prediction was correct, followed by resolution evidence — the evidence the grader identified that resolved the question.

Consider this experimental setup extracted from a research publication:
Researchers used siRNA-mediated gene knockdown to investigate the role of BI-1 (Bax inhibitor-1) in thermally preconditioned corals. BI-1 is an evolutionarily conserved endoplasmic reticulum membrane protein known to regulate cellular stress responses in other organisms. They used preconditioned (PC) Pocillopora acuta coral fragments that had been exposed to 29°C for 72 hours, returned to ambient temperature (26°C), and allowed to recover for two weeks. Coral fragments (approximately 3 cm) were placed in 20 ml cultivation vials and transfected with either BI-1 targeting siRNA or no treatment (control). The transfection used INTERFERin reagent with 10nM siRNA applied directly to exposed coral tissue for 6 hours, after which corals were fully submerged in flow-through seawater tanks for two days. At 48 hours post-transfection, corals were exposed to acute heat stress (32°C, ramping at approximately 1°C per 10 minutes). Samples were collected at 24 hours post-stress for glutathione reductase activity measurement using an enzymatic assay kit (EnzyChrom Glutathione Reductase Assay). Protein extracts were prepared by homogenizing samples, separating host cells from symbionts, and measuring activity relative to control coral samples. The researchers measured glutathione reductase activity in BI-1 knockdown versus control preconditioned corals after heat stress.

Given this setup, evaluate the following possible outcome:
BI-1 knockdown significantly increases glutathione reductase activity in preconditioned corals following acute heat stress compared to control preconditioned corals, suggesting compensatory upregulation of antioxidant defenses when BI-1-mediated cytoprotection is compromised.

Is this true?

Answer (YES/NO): NO